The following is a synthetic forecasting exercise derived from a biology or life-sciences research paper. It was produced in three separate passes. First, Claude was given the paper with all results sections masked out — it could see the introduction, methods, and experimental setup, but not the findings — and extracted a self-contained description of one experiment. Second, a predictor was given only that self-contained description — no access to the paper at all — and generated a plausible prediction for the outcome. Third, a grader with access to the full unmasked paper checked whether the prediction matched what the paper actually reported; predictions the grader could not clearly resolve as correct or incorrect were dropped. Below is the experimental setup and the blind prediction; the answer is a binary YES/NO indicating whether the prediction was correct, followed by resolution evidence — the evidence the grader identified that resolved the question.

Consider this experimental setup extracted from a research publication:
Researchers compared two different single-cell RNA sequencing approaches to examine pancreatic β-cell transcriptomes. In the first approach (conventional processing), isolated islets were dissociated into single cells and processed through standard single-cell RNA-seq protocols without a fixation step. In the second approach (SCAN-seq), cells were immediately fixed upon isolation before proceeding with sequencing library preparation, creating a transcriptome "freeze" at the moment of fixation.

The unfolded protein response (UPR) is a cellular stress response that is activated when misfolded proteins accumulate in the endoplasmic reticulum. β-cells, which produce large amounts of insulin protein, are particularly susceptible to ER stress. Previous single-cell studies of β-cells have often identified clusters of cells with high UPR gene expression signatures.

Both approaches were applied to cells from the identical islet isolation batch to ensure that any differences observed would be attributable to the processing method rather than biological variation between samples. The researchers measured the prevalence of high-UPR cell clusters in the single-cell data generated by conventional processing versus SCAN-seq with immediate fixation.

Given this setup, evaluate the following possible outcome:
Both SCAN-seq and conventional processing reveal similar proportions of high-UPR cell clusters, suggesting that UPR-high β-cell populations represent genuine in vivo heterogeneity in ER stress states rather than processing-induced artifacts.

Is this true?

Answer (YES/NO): NO